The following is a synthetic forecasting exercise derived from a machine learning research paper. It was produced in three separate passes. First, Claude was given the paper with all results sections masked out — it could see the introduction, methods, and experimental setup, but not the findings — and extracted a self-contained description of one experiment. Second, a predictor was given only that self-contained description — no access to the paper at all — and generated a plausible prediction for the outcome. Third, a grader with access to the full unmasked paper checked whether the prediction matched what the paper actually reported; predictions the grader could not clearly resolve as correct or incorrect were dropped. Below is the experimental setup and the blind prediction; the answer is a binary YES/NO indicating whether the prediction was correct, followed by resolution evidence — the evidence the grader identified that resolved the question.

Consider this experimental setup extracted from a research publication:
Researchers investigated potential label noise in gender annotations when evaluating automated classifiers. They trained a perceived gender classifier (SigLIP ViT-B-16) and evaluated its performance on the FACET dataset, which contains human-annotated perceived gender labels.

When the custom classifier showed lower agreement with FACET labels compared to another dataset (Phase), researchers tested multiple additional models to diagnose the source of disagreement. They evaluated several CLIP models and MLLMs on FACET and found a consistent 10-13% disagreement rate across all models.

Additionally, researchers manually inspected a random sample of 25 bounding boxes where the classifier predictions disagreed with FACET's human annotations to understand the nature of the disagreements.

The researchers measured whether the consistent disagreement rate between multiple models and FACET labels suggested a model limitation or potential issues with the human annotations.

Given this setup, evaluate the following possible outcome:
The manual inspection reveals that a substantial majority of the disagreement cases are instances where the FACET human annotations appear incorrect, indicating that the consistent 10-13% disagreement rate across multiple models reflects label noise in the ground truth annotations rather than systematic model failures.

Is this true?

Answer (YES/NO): NO